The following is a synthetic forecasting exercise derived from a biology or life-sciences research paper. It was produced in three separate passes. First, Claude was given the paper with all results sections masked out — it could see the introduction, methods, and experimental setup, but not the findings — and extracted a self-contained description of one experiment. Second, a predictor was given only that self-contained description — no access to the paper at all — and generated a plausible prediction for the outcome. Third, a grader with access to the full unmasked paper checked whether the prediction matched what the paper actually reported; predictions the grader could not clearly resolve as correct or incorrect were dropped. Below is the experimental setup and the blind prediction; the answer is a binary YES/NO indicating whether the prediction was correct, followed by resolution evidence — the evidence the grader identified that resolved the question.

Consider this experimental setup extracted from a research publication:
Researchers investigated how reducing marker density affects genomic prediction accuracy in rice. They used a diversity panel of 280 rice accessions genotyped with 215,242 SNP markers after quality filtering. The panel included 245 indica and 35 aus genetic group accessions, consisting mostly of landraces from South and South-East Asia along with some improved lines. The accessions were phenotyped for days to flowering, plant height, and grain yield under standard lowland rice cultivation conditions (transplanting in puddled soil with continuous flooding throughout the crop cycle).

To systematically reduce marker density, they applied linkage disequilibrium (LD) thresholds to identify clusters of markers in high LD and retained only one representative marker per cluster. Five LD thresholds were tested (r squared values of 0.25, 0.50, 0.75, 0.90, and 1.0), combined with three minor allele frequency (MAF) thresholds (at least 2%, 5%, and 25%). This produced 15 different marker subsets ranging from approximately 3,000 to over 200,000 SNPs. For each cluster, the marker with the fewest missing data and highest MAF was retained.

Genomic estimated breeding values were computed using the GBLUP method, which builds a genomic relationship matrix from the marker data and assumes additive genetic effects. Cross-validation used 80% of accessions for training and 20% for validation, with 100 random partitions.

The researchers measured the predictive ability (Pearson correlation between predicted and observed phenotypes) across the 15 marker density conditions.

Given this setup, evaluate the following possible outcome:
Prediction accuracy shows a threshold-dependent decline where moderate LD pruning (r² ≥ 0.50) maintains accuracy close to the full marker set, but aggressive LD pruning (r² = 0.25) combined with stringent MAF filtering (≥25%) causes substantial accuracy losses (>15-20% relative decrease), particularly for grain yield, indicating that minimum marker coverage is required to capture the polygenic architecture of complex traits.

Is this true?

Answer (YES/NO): NO